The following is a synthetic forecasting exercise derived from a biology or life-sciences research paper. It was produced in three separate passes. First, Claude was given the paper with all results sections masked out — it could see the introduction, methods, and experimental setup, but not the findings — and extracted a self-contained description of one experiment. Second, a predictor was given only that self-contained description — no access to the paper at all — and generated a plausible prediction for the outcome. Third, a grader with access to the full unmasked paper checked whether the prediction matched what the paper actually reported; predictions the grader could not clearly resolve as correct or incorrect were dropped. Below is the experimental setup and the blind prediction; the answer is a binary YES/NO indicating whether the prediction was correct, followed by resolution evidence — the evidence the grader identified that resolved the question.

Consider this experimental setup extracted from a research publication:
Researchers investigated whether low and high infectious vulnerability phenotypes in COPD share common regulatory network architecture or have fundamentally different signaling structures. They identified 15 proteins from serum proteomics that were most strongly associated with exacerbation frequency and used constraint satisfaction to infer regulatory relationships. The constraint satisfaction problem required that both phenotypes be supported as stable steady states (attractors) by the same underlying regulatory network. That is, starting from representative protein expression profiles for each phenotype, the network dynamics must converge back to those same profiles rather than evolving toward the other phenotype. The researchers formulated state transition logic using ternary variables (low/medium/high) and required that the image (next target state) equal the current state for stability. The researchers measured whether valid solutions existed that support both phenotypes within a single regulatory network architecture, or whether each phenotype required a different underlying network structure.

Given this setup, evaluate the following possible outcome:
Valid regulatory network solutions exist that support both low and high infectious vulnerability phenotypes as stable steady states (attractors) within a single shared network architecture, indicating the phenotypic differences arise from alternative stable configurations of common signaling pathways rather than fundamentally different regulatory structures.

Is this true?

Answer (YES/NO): YES